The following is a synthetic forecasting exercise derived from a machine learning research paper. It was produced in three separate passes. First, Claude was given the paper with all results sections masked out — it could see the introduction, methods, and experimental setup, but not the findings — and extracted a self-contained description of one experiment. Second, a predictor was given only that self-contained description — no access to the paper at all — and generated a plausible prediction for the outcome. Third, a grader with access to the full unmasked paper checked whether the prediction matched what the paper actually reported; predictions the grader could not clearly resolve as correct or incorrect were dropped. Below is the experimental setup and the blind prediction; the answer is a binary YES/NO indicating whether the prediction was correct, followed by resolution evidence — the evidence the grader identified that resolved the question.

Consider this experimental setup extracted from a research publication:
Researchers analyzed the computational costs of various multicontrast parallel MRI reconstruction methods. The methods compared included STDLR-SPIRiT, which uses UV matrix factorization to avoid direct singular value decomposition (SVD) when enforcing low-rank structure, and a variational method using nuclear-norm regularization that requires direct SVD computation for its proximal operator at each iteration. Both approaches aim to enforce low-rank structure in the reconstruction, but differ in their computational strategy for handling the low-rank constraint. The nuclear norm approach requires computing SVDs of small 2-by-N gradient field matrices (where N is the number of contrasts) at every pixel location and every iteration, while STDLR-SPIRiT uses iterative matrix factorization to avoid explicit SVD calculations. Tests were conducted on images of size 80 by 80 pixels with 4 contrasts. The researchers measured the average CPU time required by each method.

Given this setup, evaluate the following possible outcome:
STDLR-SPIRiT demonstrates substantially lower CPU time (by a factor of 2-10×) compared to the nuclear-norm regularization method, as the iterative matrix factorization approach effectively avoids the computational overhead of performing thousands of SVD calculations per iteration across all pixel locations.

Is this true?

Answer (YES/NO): NO